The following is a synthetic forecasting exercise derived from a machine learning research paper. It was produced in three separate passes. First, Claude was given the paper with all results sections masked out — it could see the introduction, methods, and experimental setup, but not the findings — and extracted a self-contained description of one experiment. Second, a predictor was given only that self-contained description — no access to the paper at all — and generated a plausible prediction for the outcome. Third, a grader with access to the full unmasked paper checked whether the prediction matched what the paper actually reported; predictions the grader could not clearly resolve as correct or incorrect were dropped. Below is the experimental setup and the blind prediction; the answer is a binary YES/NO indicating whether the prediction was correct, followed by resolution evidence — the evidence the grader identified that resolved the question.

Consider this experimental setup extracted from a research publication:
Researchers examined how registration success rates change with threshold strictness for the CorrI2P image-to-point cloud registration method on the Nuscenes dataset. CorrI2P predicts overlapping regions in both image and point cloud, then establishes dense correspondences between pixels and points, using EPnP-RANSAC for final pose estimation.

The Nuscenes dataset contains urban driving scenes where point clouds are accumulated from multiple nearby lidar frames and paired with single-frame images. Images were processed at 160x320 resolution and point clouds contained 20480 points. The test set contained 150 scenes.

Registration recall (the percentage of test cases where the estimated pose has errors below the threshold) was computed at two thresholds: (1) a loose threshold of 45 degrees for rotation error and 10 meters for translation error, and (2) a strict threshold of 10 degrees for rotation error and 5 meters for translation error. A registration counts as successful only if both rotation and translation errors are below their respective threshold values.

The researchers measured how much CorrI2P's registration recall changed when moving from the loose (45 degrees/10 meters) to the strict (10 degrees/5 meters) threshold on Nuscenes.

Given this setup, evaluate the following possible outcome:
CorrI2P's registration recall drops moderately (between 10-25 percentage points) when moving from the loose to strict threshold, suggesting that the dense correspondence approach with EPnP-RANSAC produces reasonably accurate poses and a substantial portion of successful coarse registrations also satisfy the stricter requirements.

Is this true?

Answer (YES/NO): NO